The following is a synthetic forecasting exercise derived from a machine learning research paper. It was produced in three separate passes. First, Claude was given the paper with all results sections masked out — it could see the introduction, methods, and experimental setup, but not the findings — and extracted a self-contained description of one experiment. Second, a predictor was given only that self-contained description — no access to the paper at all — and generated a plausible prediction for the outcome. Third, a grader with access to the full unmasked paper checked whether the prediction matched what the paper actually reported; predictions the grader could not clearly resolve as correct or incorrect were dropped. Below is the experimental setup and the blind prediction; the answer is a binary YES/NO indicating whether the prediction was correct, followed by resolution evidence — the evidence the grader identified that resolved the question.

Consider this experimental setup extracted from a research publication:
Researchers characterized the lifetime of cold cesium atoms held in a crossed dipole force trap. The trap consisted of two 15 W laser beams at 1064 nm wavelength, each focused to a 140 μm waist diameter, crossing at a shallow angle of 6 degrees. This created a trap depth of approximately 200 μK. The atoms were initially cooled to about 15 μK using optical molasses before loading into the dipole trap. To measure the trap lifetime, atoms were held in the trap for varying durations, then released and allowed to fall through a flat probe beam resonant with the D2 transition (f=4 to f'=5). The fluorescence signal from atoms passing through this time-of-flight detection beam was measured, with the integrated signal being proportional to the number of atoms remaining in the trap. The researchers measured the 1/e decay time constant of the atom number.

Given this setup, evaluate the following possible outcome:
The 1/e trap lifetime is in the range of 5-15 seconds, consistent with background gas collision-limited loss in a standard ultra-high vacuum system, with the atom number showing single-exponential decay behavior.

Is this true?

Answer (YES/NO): NO